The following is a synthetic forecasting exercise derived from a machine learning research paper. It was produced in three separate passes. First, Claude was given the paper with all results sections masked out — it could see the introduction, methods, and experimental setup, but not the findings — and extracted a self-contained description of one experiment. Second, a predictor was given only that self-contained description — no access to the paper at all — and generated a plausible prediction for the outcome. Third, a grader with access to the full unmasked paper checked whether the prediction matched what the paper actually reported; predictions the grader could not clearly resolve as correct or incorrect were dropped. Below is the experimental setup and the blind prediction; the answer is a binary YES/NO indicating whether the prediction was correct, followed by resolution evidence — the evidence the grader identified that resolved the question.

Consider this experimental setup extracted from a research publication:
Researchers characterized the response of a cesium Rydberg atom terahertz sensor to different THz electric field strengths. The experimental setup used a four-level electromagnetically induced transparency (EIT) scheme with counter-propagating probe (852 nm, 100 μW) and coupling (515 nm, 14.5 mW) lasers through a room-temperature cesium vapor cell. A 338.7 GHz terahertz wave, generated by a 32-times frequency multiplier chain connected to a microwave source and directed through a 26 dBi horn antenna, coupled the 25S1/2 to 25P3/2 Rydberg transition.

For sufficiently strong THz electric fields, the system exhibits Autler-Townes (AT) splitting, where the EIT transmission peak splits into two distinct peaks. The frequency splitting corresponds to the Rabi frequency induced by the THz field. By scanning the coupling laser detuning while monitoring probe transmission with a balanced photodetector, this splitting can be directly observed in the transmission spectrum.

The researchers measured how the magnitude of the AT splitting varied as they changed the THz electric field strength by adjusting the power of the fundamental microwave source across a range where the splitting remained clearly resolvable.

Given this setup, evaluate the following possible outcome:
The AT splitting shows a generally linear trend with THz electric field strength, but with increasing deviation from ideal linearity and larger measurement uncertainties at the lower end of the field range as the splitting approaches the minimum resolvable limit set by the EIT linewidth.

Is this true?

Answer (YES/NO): NO